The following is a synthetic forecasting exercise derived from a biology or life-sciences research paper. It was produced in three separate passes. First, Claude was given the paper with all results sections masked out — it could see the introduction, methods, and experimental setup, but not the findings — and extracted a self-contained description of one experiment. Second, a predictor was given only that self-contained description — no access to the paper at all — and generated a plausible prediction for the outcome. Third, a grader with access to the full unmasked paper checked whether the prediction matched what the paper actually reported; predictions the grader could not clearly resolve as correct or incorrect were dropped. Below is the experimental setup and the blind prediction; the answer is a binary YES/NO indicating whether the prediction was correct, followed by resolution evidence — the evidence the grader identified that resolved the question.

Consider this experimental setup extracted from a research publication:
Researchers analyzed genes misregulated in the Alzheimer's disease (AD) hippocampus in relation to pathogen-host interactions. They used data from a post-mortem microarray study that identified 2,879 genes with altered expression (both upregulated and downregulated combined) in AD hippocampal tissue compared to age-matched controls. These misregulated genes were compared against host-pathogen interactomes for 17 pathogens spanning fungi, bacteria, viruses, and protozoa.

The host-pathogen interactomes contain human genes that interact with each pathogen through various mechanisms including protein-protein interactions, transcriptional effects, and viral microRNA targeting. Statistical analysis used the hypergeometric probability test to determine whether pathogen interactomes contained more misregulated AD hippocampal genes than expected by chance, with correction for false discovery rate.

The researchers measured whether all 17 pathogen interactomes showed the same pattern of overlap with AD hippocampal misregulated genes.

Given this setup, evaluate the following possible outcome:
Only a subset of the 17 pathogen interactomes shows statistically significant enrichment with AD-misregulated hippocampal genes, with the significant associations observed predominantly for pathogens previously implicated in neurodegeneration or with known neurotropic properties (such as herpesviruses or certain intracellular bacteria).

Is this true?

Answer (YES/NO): NO